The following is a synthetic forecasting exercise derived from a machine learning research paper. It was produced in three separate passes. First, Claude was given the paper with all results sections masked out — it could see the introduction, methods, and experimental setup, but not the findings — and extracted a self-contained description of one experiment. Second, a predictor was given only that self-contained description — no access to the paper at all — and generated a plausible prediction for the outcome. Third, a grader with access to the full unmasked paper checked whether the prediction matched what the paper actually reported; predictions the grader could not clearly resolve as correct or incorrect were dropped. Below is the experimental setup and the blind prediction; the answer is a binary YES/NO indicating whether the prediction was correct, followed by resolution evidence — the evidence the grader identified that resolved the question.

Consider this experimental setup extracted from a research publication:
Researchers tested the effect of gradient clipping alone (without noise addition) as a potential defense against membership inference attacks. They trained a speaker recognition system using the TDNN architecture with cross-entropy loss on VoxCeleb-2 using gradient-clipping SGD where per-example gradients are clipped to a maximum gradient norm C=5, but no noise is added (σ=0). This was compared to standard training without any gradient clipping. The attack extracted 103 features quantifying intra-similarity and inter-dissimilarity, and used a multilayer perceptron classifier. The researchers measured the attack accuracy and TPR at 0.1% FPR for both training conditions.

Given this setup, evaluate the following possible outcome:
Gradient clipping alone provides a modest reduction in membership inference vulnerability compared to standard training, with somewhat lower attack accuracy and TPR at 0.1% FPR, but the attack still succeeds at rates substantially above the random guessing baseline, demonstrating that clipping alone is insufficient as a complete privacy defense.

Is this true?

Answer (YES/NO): YES